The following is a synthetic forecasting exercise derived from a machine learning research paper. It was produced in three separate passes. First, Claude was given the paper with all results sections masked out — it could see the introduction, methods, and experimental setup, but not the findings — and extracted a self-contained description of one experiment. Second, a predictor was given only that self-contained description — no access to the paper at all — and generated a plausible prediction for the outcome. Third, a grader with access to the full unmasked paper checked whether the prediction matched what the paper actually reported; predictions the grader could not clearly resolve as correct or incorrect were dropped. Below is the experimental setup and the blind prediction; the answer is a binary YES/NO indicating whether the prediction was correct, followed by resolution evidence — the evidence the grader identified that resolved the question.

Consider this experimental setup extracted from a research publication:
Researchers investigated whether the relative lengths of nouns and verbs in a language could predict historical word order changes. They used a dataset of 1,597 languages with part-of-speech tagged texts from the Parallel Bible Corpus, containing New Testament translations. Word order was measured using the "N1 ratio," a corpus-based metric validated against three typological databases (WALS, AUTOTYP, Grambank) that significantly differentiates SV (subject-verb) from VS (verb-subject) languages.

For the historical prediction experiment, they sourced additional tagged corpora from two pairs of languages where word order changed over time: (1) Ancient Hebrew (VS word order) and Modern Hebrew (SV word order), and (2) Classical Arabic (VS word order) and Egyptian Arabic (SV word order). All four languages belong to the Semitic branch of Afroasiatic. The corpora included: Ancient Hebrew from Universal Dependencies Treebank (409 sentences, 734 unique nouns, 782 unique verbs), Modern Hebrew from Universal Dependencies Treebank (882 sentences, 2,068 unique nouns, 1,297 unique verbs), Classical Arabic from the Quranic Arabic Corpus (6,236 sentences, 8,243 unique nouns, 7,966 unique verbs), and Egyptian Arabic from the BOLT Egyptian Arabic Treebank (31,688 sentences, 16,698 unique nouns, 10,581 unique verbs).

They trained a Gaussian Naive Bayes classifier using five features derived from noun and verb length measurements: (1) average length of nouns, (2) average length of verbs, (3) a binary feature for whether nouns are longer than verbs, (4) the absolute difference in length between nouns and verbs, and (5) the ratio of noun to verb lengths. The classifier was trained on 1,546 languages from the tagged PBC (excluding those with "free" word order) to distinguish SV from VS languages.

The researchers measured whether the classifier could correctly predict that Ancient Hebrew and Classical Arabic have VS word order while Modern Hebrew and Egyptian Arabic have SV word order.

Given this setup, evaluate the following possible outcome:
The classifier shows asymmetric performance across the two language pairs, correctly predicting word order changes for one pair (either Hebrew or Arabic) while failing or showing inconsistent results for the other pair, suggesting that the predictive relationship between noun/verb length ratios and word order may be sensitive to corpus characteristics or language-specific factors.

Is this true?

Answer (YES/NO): NO